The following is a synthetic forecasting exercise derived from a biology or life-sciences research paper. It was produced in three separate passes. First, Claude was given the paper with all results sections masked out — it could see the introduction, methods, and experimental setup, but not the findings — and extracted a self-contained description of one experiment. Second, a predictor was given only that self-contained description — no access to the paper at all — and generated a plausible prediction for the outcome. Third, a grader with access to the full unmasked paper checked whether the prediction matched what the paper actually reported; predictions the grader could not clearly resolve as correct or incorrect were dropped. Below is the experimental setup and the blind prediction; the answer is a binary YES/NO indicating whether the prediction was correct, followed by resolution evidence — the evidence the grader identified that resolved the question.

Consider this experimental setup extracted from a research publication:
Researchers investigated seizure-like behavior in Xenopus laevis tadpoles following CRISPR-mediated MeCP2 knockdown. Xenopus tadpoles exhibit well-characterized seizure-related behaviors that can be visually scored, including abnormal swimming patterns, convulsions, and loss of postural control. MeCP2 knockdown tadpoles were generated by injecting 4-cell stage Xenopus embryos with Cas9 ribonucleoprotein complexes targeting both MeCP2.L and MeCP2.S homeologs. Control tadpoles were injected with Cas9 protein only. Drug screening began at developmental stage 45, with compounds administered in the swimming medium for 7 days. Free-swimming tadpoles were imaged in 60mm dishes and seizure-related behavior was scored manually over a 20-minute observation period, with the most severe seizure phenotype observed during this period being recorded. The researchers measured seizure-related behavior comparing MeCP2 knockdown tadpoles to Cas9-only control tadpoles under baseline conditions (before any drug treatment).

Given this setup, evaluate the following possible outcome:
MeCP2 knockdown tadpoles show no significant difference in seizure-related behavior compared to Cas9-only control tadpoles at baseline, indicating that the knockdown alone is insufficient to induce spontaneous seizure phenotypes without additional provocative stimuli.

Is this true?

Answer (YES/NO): NO